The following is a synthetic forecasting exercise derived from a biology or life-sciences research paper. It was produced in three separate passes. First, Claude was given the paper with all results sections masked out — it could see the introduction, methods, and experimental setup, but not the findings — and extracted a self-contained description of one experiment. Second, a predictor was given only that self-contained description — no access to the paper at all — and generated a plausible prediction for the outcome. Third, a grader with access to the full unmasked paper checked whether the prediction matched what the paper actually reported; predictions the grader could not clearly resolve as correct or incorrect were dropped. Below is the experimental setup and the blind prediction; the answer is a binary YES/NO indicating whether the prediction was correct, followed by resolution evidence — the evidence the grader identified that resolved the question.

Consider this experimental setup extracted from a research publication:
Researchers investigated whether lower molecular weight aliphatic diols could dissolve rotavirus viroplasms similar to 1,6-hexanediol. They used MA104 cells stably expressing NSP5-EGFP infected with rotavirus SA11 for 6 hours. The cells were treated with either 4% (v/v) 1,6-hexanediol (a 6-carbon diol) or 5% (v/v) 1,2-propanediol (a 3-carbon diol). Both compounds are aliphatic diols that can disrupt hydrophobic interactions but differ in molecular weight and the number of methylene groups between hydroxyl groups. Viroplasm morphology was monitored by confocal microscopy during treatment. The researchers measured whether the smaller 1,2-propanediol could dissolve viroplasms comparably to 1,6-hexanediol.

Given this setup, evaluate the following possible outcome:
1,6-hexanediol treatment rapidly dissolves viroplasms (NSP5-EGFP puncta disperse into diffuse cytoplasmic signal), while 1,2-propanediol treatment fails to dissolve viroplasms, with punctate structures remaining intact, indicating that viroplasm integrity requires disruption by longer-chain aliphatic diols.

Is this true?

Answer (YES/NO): NO